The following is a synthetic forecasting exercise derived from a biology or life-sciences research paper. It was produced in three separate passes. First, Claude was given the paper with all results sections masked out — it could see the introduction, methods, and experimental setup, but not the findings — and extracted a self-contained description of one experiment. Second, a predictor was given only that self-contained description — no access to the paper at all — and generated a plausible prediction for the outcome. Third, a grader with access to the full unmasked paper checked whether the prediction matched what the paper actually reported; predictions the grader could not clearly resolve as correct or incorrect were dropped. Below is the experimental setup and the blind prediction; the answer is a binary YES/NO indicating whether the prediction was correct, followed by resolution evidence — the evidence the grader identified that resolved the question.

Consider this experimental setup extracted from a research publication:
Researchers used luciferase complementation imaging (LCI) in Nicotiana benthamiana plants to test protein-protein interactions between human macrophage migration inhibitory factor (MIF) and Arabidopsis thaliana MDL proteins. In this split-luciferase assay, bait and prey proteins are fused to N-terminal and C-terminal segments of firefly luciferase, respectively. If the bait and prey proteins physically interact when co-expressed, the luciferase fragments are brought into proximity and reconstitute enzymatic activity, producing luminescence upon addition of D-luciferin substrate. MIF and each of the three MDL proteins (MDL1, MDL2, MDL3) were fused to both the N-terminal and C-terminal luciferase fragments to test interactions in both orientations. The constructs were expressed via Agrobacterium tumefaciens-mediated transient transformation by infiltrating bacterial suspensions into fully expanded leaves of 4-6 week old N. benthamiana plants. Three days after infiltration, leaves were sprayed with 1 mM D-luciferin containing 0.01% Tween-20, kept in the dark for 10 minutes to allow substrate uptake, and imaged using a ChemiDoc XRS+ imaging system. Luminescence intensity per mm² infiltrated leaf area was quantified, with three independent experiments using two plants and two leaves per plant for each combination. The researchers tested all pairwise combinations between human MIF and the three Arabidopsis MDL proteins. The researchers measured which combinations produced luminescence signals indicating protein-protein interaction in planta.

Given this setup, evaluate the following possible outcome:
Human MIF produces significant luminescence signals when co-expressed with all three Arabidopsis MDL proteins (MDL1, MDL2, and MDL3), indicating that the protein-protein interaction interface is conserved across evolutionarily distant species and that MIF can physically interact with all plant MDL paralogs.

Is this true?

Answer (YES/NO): NO